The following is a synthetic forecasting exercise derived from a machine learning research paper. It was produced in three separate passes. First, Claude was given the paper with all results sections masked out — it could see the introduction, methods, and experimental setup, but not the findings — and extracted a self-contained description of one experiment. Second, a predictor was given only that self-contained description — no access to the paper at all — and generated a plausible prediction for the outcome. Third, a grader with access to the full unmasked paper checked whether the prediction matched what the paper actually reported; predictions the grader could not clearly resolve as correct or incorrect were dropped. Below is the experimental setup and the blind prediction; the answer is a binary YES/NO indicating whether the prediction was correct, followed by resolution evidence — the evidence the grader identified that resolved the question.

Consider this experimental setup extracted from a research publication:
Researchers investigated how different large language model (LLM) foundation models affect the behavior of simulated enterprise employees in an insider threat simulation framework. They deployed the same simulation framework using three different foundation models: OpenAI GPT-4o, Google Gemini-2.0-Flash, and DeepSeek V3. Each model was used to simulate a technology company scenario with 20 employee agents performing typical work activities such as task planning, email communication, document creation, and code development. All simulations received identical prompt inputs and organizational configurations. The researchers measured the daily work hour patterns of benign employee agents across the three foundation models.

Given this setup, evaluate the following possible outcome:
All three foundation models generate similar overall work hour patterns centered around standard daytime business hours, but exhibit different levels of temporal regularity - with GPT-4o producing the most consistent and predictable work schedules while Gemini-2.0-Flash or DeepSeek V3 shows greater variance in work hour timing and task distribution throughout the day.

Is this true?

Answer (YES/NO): NO